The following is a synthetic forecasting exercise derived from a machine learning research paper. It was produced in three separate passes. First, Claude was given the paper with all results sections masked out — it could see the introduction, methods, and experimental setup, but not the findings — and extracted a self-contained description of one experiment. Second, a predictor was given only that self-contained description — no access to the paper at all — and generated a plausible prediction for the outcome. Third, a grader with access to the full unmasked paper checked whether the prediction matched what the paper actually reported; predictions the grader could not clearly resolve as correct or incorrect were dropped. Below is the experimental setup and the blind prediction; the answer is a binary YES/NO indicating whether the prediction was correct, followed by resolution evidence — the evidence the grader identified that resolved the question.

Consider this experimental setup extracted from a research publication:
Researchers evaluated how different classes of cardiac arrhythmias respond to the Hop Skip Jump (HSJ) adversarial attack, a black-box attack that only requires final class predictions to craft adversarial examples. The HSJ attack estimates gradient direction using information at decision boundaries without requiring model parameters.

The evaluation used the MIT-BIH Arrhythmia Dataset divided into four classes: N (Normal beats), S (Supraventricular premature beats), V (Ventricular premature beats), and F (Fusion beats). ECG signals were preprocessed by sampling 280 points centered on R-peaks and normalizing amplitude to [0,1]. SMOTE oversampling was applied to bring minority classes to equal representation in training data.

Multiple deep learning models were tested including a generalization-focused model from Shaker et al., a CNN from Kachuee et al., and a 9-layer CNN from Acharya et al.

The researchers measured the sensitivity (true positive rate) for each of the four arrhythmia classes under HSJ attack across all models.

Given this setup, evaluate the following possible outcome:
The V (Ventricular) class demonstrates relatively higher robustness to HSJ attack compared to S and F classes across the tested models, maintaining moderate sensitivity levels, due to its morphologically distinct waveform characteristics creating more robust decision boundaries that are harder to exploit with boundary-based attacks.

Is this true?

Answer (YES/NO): NO